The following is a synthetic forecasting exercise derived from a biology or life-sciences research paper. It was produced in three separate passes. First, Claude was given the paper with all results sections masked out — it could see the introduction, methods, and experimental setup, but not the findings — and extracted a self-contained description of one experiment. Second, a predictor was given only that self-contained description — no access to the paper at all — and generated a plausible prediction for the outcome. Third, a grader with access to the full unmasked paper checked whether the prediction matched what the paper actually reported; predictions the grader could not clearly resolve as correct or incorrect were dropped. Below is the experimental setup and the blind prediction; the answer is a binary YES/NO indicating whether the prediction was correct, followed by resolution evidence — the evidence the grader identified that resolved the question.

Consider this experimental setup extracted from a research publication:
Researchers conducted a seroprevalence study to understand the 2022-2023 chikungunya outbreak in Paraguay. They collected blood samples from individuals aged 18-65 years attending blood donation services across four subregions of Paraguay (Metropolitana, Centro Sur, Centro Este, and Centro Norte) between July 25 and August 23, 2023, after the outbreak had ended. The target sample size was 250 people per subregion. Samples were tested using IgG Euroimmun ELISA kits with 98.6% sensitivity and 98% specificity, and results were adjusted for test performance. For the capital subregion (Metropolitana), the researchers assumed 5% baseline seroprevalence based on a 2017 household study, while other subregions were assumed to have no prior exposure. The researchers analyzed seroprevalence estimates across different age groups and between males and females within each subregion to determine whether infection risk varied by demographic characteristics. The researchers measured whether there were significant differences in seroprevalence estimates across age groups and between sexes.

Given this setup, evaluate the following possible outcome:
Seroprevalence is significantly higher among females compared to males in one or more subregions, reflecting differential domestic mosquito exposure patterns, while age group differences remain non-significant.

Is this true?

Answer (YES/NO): NO